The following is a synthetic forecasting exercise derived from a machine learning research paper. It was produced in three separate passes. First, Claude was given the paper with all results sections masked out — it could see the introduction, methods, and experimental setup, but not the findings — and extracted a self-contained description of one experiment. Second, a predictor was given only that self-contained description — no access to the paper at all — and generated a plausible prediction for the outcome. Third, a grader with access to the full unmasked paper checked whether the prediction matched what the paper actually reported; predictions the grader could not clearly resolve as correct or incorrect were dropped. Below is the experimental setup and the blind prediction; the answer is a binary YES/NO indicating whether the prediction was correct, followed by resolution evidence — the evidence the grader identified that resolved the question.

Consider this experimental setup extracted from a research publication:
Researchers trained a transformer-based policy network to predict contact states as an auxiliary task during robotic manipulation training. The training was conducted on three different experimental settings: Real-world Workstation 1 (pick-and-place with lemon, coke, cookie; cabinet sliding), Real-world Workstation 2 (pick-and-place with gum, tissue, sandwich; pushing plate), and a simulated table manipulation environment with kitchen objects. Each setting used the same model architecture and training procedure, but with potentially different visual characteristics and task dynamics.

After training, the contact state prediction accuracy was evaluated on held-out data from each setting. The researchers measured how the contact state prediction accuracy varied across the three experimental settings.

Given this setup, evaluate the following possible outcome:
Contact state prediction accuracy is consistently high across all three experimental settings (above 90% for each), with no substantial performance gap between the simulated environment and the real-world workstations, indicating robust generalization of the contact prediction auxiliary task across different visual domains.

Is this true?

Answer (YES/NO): NO